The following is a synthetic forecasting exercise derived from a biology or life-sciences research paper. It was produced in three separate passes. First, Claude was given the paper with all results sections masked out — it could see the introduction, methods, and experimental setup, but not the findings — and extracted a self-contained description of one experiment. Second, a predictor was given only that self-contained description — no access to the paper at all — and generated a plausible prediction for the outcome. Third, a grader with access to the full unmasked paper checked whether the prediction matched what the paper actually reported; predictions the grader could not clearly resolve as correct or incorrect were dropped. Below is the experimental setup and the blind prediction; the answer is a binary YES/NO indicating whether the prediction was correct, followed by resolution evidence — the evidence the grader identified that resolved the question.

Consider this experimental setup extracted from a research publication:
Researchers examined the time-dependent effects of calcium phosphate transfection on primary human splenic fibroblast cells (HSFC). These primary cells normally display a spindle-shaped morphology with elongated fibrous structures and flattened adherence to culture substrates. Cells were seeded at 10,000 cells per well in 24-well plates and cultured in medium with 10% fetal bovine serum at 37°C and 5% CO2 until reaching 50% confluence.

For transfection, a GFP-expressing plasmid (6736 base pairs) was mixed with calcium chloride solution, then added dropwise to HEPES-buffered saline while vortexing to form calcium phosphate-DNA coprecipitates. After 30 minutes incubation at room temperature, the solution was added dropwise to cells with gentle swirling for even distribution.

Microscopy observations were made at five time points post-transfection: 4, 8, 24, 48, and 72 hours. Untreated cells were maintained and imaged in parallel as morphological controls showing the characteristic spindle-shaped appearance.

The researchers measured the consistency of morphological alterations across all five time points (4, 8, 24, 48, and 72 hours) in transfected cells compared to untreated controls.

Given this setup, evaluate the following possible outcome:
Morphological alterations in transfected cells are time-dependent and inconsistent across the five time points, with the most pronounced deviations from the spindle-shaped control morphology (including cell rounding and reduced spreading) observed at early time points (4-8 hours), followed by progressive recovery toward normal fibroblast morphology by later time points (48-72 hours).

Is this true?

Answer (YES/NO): NO